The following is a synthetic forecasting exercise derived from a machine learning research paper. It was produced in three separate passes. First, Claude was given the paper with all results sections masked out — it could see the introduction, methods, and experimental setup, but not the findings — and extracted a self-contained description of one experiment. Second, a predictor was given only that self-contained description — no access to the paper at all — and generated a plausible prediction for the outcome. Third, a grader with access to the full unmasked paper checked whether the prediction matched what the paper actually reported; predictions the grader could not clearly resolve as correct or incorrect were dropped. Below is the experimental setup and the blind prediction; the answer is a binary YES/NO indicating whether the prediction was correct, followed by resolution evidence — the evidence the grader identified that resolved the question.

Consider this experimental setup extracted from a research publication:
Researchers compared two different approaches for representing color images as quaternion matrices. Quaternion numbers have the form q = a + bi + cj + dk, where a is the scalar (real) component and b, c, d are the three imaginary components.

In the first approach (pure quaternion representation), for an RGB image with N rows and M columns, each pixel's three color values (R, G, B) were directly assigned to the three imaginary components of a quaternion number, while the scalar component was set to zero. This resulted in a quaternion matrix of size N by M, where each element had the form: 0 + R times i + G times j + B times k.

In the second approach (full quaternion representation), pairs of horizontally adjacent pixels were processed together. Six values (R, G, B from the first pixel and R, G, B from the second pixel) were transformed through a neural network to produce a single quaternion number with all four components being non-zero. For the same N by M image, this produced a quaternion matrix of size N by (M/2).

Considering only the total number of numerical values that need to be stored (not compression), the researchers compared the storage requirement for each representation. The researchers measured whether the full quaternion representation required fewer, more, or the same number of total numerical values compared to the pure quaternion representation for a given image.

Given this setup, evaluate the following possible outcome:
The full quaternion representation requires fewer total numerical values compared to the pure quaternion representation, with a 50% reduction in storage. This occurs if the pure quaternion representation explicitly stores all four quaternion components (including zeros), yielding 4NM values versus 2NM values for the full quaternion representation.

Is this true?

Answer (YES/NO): YES